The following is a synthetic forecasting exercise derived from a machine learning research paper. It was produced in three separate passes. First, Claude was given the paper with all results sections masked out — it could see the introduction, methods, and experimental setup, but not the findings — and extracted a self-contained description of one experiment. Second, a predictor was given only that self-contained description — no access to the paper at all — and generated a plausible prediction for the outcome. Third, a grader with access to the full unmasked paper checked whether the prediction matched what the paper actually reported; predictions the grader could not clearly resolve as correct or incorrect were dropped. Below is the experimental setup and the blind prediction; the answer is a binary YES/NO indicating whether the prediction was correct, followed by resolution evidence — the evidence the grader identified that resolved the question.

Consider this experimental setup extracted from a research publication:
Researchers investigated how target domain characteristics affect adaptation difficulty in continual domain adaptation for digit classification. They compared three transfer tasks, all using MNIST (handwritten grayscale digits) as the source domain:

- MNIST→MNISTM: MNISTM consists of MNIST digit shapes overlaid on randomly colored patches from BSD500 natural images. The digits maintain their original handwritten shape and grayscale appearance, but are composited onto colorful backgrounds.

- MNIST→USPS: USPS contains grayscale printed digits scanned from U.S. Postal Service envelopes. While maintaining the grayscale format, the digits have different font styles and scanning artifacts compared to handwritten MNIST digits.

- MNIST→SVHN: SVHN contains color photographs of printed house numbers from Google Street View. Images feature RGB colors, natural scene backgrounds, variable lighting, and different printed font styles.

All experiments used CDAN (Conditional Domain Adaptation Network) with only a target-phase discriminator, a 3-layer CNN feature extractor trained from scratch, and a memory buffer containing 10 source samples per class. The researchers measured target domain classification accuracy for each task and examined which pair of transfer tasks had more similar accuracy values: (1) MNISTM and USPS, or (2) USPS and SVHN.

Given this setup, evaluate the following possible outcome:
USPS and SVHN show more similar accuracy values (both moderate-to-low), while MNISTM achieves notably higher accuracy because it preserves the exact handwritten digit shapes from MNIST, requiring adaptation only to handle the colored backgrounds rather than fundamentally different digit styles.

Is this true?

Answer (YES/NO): NO